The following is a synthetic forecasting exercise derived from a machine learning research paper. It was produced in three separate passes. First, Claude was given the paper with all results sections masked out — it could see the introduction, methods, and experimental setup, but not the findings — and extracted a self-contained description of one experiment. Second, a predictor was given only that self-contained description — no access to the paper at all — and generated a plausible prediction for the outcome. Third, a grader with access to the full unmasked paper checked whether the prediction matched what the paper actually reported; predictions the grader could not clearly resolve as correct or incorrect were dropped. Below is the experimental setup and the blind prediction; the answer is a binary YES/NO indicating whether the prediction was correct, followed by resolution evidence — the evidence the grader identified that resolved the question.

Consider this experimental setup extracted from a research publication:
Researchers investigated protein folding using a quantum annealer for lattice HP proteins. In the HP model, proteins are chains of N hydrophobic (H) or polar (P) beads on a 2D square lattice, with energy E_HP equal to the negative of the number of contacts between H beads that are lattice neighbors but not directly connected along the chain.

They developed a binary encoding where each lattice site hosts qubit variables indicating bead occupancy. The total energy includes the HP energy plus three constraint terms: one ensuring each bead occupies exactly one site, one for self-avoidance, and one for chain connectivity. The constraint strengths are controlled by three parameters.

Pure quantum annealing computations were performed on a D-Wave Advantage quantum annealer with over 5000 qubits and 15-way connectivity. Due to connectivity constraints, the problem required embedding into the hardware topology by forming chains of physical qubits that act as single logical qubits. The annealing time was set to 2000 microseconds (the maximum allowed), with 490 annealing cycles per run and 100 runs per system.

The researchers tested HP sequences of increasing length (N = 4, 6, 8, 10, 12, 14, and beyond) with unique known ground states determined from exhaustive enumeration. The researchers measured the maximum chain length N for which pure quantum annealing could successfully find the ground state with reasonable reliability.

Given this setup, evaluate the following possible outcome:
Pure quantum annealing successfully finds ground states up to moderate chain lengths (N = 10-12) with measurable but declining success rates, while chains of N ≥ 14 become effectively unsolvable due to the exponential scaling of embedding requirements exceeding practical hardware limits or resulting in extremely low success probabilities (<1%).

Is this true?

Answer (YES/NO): NO